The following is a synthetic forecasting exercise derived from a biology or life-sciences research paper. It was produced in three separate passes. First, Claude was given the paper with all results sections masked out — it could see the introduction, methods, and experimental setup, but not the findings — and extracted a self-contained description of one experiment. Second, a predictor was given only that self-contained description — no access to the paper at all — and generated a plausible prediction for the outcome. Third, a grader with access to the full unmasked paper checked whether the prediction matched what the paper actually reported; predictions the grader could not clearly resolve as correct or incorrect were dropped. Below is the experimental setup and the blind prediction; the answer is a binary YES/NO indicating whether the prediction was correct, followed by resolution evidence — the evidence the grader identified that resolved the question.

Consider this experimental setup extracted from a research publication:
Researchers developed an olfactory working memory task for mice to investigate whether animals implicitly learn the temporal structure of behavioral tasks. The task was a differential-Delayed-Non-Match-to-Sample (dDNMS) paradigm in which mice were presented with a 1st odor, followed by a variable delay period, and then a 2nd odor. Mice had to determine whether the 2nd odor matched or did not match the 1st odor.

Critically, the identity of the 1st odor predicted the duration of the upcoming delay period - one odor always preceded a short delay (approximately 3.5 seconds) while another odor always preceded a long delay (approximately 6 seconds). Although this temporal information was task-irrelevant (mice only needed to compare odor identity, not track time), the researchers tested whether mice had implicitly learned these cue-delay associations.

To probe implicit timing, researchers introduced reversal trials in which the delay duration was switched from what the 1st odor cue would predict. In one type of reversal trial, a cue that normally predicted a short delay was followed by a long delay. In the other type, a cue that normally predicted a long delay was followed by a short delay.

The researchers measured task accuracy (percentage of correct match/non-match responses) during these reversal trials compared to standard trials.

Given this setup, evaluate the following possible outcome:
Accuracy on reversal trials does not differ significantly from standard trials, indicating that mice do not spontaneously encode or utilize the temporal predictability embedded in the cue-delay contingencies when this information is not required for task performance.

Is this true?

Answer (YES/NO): NO